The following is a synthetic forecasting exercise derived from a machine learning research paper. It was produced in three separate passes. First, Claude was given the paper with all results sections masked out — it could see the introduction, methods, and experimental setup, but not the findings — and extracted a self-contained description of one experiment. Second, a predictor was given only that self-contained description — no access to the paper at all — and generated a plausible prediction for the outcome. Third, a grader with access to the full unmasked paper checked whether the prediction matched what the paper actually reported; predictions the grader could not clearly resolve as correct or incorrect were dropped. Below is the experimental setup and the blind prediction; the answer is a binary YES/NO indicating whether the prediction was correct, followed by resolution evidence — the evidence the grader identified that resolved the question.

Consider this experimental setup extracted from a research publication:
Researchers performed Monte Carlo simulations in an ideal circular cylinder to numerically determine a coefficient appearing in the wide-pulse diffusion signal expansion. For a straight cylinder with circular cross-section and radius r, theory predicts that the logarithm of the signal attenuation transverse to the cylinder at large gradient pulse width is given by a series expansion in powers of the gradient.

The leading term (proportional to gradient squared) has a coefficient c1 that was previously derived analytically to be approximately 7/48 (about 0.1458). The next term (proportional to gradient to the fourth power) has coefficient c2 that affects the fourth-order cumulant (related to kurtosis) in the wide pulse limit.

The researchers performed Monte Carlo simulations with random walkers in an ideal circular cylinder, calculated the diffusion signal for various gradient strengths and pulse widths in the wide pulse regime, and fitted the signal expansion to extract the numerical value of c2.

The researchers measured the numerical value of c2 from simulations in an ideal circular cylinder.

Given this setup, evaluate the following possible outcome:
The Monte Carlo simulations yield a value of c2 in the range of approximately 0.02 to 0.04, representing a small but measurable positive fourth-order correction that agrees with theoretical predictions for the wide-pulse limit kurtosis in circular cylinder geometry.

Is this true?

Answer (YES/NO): NO